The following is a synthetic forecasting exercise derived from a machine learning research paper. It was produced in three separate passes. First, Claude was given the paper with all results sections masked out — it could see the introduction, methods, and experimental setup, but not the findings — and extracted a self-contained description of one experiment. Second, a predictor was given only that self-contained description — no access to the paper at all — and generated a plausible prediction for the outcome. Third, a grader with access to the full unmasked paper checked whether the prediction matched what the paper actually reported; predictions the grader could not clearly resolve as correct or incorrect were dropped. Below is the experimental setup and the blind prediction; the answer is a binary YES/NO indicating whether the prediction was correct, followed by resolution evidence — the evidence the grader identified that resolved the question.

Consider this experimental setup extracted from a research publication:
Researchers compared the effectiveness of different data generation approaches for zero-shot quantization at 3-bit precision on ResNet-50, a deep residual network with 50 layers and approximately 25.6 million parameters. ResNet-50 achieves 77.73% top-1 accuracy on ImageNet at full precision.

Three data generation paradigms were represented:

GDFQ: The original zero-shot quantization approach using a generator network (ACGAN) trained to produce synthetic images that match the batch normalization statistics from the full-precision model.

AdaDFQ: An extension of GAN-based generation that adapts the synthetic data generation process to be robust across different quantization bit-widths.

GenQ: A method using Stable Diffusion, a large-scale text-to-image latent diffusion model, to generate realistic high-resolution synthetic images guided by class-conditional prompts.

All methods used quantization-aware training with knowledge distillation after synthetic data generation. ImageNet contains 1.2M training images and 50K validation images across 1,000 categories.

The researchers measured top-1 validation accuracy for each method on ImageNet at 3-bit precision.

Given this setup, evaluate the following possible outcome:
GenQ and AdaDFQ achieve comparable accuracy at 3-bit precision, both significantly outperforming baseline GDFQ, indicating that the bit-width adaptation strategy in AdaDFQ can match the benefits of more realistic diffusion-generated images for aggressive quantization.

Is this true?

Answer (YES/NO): NO